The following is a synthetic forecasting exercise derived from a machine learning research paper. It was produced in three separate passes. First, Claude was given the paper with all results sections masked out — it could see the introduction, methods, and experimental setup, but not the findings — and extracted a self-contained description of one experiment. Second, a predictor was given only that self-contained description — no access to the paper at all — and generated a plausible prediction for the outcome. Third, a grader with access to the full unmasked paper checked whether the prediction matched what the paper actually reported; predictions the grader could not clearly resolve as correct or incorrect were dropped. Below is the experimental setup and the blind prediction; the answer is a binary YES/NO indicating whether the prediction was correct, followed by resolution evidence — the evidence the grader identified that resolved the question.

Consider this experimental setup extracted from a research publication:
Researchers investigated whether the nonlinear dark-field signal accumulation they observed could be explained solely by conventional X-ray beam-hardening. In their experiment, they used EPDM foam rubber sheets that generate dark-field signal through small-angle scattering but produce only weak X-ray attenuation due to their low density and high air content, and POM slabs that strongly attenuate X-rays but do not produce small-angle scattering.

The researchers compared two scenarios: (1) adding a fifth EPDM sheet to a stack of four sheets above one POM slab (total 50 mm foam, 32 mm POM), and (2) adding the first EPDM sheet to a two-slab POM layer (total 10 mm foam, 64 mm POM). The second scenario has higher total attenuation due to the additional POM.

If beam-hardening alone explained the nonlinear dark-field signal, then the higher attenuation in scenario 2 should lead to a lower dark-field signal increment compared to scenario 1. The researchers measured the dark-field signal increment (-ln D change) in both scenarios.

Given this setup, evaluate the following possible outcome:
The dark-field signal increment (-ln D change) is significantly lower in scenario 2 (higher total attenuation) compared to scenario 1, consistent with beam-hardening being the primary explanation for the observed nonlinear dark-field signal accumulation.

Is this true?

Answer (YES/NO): NO